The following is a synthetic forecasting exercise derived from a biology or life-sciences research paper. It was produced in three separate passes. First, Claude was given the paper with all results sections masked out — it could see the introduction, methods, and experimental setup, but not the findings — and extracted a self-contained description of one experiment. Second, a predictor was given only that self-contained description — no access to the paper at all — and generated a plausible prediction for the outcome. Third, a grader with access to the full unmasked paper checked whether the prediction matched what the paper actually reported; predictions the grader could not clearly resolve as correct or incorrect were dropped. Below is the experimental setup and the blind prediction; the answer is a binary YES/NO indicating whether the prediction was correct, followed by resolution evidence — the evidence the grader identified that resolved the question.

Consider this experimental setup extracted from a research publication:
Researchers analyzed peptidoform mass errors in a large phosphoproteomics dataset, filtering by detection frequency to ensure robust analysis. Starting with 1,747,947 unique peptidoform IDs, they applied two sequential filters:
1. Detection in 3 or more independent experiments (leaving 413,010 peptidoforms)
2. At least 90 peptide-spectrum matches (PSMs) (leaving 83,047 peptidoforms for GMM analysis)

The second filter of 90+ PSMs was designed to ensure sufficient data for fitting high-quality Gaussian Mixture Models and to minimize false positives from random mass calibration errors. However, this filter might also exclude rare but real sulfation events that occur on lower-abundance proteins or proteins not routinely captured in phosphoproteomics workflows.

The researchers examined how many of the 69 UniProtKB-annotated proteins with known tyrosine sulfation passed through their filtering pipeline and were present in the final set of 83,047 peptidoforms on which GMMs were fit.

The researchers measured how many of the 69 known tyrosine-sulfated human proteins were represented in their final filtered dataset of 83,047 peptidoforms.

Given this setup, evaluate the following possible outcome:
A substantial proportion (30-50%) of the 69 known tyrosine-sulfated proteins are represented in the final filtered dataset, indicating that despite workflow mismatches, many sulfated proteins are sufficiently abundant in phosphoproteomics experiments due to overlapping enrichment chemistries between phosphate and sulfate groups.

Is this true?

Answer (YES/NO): NO